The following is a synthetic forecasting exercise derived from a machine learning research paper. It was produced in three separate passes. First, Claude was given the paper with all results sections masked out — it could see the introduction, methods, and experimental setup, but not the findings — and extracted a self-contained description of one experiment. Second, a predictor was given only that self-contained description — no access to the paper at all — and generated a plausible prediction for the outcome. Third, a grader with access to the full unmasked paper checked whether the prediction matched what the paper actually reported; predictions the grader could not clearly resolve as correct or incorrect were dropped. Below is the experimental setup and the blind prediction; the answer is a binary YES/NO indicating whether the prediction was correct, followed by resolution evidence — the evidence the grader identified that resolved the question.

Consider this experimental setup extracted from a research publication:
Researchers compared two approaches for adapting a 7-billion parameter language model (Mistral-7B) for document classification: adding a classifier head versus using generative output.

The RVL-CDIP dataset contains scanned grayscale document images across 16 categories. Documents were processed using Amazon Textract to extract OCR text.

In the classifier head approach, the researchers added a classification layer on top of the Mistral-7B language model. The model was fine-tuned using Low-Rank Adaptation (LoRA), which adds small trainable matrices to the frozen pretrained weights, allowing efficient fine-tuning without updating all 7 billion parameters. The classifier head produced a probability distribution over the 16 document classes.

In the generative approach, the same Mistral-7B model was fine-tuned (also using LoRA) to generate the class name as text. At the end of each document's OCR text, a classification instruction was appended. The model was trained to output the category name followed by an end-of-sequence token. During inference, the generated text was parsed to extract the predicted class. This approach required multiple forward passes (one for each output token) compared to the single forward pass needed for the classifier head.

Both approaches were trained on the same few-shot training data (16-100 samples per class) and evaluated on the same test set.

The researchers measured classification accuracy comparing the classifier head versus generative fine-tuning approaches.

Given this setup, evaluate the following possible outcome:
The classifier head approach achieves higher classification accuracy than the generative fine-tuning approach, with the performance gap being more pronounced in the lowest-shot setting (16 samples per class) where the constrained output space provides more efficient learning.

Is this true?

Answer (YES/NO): NO